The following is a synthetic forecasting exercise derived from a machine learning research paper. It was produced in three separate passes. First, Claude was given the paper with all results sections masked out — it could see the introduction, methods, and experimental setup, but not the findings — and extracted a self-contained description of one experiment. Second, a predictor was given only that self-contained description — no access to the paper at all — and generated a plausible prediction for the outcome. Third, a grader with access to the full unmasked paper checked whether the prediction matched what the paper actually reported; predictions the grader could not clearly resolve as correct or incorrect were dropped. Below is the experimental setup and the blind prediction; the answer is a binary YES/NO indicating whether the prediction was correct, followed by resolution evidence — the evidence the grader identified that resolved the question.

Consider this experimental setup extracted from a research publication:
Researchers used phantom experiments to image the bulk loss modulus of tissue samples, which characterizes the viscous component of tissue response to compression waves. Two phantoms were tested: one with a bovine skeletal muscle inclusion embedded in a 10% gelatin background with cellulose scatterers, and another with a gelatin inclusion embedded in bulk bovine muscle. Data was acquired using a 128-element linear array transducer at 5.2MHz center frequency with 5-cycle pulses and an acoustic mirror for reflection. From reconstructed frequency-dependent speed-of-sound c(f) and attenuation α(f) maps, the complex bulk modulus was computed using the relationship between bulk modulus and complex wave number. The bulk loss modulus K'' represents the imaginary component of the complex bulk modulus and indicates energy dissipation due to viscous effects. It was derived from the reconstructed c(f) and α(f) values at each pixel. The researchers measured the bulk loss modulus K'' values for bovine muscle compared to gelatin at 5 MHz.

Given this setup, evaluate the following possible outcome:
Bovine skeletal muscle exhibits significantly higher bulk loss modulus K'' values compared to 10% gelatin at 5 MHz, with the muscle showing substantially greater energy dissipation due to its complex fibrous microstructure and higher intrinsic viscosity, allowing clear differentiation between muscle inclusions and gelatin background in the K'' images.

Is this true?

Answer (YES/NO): YES